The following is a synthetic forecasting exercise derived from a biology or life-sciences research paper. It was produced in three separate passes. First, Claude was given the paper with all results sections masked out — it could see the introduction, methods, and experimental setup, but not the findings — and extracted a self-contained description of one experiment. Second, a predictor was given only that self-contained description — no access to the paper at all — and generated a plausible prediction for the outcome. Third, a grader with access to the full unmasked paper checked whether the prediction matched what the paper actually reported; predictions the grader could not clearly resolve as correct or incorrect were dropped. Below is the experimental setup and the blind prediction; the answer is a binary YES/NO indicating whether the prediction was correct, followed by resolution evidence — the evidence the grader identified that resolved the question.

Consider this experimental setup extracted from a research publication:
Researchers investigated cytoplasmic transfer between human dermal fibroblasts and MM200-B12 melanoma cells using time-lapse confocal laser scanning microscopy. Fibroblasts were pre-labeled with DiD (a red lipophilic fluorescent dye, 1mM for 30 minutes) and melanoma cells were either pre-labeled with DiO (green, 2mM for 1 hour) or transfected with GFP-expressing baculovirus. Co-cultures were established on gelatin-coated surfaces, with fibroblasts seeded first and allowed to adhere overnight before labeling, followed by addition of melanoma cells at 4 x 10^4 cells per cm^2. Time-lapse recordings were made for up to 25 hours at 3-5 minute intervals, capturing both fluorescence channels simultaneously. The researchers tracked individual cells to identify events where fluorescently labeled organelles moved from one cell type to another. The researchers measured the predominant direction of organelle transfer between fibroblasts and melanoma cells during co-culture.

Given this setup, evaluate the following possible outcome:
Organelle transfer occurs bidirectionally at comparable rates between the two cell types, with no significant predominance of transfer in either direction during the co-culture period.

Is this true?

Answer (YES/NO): NO